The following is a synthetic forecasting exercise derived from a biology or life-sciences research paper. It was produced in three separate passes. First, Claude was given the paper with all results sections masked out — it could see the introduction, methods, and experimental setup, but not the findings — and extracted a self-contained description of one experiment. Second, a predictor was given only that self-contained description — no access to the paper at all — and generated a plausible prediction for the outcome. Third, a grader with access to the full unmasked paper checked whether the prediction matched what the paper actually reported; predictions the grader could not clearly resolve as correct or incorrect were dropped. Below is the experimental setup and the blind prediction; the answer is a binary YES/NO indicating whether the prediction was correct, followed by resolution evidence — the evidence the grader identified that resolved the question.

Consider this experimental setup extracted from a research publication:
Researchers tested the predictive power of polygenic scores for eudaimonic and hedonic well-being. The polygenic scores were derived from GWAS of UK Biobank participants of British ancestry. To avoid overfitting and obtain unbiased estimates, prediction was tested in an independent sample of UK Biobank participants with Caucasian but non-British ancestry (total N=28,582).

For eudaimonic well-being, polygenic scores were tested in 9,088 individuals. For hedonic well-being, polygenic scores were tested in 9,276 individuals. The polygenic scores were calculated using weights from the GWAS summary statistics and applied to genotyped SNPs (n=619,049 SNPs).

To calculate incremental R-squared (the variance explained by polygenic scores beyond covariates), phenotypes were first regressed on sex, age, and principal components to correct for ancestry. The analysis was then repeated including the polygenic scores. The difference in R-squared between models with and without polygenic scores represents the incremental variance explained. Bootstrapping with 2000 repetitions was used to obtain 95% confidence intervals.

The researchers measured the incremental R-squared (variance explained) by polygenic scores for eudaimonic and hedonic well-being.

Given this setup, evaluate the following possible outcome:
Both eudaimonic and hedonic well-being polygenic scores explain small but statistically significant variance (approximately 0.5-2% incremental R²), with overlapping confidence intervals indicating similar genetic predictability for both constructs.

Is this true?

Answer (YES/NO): NO